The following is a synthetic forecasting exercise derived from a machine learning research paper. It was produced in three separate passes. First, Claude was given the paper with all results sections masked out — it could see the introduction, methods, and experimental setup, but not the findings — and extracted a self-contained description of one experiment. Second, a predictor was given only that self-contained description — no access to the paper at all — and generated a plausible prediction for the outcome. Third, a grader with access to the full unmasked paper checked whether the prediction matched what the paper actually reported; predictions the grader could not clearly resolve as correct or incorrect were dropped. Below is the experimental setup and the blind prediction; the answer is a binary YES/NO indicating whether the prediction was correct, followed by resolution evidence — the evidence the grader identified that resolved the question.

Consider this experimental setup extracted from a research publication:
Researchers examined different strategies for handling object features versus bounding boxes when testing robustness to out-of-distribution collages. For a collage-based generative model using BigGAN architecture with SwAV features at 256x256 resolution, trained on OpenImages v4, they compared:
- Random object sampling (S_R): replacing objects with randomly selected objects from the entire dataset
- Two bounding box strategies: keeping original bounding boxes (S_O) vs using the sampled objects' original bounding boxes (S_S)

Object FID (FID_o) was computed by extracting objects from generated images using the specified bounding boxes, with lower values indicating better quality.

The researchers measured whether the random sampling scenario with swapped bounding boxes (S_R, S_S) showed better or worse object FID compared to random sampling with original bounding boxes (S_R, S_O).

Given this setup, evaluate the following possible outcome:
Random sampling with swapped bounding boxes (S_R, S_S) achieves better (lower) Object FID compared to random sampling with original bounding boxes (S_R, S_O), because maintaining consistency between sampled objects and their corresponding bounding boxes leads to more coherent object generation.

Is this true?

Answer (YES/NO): YES